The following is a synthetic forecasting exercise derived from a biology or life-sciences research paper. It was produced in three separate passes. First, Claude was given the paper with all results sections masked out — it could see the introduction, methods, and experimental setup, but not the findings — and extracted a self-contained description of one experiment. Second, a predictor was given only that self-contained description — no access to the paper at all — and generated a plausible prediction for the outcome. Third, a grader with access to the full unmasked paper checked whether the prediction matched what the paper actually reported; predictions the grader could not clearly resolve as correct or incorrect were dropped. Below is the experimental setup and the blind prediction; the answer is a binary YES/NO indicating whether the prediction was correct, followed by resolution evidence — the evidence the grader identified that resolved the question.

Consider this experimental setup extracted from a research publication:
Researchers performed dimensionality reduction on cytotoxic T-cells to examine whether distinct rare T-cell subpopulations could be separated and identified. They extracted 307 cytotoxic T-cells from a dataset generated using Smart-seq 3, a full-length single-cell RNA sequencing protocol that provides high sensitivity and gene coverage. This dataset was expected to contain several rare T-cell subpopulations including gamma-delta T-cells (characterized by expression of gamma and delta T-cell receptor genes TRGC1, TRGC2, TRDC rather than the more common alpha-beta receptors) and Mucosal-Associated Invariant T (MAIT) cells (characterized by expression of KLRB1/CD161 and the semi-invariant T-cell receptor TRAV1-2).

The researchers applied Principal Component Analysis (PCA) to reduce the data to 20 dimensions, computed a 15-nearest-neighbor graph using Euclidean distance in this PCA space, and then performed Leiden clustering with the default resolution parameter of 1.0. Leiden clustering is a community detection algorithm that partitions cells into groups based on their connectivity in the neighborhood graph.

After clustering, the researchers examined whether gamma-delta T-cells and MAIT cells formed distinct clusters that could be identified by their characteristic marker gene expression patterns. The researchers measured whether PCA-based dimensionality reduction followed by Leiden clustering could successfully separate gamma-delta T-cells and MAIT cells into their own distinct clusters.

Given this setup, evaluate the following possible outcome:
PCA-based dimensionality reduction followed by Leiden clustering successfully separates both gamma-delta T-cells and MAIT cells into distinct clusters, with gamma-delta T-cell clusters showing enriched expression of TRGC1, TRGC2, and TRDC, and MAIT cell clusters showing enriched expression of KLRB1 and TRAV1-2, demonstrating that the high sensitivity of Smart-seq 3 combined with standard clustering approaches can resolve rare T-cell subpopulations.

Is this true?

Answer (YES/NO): NO